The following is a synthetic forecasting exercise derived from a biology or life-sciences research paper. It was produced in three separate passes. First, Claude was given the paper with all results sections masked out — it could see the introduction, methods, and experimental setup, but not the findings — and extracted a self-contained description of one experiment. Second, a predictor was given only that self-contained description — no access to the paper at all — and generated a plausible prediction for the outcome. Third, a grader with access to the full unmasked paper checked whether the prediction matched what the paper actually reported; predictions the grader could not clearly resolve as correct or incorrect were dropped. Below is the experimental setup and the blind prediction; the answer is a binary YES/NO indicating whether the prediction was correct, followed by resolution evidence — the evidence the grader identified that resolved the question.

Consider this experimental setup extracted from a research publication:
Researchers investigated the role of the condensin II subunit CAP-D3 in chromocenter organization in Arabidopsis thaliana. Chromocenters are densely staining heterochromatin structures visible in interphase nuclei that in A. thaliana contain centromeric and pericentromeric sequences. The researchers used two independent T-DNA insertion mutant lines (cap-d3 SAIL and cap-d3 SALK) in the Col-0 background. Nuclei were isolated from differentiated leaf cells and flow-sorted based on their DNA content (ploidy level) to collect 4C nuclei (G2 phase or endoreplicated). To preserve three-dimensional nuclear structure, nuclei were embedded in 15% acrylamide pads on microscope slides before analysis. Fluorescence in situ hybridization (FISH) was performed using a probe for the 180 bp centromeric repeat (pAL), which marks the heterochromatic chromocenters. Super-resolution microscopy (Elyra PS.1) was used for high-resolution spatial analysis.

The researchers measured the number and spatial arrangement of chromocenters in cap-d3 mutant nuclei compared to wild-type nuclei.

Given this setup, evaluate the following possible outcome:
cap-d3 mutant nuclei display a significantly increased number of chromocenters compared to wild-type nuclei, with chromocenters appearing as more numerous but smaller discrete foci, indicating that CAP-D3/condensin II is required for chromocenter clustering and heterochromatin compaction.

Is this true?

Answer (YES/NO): NO